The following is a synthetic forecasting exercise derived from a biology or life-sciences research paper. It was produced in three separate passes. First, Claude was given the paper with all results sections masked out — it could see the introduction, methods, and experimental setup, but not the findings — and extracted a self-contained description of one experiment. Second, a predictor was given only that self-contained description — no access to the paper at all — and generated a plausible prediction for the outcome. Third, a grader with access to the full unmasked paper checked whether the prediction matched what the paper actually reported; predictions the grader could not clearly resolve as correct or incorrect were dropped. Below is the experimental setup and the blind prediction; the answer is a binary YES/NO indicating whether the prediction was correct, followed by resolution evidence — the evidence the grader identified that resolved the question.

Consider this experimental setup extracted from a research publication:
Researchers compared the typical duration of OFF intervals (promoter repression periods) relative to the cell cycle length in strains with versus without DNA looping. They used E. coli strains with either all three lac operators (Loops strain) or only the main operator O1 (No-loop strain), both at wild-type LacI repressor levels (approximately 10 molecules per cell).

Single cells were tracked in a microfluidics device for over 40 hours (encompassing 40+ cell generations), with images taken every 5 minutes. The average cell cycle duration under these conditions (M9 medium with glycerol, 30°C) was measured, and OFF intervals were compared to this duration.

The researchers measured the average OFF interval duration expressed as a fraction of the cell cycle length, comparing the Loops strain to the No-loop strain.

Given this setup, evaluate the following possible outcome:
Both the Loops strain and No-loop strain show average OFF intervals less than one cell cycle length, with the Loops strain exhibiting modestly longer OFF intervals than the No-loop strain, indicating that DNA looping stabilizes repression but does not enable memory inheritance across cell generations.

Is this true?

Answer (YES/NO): NO